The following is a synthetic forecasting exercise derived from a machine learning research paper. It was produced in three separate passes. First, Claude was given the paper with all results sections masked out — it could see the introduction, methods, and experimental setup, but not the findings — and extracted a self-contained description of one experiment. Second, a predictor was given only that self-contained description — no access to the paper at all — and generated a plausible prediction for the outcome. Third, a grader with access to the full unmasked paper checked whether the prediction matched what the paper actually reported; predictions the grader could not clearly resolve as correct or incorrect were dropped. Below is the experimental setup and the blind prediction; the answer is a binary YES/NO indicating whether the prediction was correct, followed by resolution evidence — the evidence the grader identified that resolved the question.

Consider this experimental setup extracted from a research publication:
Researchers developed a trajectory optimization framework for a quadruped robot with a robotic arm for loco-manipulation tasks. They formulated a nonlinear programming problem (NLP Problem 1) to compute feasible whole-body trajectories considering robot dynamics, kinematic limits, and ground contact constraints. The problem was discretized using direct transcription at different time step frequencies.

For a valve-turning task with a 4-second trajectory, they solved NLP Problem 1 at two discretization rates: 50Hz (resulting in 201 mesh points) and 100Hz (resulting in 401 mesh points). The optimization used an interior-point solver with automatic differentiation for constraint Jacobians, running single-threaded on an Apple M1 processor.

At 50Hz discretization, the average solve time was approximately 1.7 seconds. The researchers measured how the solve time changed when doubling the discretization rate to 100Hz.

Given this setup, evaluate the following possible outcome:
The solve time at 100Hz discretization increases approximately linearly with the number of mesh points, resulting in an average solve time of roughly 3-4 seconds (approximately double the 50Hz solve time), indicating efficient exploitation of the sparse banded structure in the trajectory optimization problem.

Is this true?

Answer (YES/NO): NO